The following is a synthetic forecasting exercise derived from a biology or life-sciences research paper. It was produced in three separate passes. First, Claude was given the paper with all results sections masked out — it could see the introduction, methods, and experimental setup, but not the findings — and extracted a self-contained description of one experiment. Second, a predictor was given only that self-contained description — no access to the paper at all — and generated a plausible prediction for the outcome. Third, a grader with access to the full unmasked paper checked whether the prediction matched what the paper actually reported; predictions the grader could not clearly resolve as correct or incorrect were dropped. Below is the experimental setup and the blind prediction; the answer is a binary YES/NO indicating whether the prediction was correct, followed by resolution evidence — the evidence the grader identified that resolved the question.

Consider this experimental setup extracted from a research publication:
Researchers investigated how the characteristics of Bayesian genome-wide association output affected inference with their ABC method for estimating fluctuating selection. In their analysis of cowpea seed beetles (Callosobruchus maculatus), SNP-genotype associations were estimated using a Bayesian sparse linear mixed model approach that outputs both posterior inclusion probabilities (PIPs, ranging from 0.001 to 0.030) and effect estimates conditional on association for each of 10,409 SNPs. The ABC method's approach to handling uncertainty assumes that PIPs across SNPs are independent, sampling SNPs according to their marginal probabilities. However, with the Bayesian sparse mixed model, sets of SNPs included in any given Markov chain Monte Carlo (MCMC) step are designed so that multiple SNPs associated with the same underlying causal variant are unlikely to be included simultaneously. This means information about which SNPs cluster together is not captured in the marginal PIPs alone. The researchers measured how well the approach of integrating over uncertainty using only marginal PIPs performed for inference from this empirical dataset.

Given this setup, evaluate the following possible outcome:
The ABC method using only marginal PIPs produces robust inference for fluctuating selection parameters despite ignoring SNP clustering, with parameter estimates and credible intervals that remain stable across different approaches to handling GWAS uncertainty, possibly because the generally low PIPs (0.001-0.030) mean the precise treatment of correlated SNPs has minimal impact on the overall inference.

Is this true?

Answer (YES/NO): NO